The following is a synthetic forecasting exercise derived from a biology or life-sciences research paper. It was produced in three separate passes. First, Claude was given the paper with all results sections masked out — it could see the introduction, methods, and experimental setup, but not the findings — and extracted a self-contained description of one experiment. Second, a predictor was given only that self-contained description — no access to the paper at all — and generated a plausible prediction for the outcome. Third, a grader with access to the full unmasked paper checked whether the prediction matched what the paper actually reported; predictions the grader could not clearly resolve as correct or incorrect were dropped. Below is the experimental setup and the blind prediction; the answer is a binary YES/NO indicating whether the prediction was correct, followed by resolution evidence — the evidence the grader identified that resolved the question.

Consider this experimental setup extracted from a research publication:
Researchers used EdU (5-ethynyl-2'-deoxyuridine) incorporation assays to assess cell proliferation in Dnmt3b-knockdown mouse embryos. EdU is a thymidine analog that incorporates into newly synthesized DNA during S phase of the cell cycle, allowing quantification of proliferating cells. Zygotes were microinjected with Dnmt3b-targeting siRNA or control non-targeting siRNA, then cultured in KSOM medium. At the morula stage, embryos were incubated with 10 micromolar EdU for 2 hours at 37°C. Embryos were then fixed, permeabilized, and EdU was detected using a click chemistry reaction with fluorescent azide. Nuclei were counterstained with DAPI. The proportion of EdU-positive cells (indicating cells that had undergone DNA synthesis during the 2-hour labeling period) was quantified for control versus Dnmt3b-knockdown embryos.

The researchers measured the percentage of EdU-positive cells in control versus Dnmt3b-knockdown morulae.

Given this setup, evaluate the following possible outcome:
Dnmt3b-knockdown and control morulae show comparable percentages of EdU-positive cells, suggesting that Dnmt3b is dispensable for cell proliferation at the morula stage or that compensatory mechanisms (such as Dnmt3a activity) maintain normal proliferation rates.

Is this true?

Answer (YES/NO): NO